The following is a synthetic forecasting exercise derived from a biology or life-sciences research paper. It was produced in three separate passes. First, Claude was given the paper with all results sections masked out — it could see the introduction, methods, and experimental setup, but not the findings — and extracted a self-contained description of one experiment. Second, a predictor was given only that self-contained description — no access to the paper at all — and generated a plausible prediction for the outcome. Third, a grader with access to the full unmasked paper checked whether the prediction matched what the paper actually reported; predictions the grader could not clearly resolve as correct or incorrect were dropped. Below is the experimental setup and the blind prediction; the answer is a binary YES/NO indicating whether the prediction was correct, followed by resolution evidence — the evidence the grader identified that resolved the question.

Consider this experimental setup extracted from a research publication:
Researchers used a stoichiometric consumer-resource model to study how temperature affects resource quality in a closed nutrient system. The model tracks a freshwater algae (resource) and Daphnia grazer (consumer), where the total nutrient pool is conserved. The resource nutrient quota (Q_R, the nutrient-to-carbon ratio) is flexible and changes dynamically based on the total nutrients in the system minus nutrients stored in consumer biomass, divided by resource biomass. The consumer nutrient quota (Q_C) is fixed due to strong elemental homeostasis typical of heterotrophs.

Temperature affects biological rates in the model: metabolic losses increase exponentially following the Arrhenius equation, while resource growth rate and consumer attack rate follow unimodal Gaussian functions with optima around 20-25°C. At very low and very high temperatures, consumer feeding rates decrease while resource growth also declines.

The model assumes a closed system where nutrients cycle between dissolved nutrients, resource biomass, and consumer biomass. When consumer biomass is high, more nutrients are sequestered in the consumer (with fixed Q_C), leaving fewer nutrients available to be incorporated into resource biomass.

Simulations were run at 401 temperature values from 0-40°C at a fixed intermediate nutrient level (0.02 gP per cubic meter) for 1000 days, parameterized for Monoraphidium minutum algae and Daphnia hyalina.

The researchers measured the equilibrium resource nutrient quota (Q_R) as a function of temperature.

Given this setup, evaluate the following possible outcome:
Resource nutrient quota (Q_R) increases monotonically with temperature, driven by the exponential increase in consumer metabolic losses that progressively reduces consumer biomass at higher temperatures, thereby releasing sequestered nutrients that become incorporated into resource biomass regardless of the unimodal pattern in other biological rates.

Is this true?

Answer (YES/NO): NO